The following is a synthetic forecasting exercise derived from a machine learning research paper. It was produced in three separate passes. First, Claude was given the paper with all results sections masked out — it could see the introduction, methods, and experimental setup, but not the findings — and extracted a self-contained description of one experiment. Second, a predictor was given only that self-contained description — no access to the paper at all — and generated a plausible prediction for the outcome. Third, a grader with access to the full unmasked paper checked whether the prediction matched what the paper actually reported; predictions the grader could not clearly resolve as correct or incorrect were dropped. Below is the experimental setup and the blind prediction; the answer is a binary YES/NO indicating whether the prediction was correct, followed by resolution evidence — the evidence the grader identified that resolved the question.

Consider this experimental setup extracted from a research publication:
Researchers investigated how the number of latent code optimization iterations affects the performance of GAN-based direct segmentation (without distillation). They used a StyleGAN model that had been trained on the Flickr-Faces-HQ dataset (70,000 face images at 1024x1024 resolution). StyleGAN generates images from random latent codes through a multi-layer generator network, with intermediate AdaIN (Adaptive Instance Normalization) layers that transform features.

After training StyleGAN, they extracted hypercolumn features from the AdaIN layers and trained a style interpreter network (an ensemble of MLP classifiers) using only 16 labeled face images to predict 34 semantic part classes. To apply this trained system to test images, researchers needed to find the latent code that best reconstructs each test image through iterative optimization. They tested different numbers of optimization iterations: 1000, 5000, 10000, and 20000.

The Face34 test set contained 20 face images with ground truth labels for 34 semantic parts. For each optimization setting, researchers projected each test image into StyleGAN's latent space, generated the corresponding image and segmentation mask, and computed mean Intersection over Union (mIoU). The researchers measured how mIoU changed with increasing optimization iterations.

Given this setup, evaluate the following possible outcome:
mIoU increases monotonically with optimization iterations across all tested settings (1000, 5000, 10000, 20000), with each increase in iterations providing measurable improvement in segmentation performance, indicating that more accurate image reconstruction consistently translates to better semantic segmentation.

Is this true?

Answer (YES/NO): NO